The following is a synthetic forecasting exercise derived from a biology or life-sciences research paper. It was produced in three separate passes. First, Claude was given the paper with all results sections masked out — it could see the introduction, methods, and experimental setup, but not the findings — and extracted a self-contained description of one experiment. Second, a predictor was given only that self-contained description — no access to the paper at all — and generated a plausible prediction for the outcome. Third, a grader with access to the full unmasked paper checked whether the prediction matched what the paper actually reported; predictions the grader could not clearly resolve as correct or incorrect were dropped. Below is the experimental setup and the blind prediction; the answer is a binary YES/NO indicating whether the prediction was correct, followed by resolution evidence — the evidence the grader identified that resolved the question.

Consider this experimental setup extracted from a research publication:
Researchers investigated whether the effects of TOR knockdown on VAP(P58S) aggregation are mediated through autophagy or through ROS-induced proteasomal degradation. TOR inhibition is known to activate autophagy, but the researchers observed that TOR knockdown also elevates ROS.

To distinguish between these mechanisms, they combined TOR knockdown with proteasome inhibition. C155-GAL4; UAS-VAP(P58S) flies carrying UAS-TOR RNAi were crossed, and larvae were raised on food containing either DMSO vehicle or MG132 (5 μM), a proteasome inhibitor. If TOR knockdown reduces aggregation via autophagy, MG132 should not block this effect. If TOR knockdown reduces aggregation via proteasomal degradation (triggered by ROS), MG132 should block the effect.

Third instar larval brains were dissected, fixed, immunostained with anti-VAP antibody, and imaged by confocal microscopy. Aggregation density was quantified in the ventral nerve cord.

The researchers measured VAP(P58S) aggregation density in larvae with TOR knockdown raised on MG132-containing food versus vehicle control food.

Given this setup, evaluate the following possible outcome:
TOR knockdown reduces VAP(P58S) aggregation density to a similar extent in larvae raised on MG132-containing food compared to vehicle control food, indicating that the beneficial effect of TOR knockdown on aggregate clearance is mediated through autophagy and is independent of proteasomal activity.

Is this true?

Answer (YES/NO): NO